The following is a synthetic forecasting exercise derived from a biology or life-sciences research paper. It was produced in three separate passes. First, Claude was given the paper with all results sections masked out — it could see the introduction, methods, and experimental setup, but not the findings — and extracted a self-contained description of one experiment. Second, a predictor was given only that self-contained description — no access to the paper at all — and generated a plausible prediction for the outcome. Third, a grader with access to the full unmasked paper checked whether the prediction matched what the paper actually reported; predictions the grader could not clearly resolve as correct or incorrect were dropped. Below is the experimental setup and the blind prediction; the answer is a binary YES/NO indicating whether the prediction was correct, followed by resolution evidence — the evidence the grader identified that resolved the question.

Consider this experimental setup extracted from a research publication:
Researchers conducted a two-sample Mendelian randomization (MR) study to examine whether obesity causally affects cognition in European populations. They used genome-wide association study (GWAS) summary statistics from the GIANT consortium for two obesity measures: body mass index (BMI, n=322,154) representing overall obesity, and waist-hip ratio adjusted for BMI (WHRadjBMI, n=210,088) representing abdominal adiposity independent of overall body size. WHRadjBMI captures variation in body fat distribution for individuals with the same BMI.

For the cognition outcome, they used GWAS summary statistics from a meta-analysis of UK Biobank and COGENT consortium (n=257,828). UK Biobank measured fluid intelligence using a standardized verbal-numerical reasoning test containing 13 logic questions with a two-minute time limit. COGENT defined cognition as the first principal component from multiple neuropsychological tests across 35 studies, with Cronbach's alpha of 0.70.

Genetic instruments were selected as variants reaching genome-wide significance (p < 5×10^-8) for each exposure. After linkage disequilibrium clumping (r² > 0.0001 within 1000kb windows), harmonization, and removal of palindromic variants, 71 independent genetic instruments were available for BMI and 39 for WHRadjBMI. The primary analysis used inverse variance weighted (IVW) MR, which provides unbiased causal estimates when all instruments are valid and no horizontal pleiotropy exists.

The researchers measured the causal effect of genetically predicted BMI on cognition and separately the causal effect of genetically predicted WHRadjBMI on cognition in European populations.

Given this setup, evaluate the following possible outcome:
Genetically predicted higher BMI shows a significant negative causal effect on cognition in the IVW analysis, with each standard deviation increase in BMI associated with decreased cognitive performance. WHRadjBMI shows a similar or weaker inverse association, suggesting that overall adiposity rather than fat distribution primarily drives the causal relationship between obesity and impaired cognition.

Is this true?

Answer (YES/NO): NO